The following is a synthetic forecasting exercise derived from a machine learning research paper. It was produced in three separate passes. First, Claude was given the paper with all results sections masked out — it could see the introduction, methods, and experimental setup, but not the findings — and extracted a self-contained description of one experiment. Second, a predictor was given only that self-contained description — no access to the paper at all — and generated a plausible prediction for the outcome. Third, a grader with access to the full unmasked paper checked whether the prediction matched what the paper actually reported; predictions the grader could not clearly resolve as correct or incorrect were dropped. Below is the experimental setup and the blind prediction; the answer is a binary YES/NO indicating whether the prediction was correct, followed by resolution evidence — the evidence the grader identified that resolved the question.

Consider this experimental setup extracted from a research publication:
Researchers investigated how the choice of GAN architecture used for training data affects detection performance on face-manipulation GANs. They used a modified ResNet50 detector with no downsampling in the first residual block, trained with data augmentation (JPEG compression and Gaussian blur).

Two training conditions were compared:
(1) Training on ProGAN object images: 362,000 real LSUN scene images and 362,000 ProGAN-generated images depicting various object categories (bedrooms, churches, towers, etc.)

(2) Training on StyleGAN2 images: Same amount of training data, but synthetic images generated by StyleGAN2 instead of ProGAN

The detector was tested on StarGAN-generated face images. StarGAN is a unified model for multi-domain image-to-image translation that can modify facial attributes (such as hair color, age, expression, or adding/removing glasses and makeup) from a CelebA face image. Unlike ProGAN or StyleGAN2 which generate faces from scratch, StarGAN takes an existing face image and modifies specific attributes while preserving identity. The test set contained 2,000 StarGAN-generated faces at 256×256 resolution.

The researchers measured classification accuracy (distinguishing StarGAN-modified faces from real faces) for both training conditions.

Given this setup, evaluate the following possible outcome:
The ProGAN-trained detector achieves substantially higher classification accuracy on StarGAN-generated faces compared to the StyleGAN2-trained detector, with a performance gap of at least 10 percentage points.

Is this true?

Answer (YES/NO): NO